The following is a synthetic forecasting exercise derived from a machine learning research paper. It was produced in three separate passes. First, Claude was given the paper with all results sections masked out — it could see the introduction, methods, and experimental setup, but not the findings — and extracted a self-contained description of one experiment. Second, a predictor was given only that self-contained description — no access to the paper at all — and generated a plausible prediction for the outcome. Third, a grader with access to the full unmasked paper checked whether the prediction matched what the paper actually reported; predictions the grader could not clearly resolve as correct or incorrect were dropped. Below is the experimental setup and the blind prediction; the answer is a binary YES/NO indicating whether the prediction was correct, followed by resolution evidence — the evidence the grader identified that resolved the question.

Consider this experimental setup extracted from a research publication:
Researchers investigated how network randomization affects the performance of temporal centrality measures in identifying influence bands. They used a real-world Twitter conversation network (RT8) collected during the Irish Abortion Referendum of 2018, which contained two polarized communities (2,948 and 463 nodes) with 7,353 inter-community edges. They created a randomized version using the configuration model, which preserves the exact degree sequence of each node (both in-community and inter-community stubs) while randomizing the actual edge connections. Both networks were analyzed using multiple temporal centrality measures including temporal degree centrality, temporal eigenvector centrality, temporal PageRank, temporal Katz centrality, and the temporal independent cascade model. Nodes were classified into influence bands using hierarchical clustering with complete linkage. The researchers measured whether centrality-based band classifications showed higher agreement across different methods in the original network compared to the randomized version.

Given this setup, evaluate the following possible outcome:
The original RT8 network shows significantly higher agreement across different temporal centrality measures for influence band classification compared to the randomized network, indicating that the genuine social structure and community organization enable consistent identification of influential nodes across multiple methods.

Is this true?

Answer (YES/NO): NO